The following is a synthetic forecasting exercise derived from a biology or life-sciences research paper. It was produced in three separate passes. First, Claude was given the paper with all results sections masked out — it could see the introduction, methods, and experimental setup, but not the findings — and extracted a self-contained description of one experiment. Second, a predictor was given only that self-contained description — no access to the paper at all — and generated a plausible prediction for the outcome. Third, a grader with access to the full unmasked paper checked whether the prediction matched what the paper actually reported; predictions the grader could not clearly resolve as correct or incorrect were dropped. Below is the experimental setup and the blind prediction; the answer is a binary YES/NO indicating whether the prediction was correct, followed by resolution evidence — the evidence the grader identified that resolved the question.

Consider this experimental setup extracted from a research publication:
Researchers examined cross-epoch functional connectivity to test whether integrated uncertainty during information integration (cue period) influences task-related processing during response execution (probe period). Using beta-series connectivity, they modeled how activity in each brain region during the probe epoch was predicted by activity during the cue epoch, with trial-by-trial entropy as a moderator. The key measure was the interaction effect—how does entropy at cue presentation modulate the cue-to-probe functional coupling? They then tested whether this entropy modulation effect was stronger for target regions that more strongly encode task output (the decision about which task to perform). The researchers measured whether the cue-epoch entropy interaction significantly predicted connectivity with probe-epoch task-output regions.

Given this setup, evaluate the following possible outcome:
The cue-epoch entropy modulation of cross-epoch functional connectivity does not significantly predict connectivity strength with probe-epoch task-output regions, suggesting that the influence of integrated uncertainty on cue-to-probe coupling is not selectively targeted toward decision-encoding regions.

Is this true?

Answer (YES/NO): NO